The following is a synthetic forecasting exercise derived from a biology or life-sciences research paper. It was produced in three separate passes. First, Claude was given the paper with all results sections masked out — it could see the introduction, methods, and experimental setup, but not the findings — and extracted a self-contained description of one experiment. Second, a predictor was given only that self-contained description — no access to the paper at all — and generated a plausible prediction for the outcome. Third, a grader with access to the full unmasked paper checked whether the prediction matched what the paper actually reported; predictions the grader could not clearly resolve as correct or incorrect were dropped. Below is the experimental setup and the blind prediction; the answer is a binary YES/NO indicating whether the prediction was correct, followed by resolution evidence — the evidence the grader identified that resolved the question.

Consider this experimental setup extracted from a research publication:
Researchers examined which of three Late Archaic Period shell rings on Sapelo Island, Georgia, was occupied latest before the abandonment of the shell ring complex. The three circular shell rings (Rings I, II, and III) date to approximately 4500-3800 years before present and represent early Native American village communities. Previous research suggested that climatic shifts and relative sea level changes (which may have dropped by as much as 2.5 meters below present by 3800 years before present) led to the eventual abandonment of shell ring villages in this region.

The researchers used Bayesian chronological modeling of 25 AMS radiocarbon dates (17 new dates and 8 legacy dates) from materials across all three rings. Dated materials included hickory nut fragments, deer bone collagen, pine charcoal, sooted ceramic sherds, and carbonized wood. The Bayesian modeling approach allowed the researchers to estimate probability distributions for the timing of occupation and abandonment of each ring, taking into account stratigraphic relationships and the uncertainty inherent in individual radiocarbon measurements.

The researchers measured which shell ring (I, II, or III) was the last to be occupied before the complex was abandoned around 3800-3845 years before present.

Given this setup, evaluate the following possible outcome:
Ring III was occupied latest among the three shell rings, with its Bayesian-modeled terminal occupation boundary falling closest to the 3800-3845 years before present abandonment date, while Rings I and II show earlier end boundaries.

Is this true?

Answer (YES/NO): YES